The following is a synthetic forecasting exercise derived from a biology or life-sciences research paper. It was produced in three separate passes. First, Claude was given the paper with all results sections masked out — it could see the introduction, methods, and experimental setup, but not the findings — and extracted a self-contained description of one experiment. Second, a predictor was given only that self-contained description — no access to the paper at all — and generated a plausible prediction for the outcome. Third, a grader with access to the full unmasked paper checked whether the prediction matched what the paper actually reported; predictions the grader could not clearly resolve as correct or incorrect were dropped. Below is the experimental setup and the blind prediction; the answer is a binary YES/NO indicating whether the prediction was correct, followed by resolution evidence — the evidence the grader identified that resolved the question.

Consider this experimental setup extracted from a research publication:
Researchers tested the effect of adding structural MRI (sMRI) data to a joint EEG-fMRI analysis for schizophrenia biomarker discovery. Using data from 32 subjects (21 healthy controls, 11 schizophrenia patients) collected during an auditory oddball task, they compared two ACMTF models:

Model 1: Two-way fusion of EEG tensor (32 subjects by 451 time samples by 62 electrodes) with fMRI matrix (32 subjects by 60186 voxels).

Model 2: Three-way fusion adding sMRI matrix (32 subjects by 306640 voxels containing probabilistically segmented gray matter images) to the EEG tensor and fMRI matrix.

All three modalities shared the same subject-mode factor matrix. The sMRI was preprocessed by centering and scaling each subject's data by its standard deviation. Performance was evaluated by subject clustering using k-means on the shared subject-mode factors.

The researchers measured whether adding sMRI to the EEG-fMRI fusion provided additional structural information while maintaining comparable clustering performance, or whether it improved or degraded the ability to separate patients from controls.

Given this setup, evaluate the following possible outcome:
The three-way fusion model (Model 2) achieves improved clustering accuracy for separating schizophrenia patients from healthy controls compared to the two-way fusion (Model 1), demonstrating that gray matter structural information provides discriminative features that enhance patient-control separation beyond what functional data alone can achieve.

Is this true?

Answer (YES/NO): NO